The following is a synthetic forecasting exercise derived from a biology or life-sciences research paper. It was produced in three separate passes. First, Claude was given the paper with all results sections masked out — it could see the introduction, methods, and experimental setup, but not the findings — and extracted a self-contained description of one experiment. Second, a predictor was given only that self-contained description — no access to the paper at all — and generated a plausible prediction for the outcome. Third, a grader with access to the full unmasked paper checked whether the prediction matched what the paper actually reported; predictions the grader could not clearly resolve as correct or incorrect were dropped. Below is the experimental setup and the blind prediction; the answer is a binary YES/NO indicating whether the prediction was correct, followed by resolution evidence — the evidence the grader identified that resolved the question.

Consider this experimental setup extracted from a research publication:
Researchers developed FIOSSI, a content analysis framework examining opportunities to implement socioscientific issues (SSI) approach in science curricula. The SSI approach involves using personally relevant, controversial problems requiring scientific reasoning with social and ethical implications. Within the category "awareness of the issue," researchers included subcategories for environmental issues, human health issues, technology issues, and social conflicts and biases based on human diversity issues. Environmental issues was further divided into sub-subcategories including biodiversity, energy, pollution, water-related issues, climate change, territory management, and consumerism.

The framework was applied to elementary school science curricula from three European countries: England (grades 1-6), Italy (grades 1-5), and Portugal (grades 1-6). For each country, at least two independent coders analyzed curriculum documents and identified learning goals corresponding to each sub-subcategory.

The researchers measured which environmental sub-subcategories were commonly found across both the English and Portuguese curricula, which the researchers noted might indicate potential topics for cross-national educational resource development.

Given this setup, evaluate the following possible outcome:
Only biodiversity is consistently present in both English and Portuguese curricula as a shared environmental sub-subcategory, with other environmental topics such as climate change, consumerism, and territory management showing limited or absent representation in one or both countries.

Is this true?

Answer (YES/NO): NO